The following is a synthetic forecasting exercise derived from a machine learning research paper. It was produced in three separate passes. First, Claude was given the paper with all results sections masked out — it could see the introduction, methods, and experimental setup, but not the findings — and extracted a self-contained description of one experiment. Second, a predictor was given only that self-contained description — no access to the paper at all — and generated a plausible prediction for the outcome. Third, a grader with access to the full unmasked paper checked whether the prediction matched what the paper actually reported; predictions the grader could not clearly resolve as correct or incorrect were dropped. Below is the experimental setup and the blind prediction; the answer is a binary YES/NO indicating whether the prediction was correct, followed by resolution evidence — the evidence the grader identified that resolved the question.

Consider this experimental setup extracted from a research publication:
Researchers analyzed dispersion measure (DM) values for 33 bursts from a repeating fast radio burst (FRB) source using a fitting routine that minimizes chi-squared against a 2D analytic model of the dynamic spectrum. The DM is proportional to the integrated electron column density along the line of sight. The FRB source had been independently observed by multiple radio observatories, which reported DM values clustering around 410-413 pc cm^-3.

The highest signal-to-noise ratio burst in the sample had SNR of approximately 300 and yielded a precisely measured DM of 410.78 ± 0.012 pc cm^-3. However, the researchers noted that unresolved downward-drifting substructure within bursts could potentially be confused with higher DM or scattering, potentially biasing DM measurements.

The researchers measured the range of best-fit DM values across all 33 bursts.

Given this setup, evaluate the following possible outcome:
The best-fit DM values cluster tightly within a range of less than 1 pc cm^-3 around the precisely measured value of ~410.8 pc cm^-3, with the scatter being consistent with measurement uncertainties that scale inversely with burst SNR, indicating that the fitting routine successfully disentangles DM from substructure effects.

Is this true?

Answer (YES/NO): NO